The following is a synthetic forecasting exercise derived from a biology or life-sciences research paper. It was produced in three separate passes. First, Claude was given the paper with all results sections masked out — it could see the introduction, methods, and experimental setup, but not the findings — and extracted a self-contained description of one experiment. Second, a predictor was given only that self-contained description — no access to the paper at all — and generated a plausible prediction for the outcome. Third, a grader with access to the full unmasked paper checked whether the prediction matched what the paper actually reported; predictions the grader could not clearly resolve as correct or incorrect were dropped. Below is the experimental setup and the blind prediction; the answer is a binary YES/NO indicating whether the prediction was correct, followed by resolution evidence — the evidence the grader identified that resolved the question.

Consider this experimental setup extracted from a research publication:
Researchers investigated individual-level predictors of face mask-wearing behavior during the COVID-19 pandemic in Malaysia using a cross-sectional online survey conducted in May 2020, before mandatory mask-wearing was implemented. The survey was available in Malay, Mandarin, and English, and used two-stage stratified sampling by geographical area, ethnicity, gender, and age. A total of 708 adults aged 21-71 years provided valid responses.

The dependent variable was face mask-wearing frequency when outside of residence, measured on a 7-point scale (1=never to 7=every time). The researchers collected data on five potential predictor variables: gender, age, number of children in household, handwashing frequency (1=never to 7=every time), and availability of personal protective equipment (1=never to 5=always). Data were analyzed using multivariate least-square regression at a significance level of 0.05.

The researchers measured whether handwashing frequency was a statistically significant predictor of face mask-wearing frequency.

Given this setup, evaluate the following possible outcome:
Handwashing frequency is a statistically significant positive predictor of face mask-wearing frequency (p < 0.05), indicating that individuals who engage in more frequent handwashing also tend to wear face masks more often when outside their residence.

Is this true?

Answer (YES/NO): YES